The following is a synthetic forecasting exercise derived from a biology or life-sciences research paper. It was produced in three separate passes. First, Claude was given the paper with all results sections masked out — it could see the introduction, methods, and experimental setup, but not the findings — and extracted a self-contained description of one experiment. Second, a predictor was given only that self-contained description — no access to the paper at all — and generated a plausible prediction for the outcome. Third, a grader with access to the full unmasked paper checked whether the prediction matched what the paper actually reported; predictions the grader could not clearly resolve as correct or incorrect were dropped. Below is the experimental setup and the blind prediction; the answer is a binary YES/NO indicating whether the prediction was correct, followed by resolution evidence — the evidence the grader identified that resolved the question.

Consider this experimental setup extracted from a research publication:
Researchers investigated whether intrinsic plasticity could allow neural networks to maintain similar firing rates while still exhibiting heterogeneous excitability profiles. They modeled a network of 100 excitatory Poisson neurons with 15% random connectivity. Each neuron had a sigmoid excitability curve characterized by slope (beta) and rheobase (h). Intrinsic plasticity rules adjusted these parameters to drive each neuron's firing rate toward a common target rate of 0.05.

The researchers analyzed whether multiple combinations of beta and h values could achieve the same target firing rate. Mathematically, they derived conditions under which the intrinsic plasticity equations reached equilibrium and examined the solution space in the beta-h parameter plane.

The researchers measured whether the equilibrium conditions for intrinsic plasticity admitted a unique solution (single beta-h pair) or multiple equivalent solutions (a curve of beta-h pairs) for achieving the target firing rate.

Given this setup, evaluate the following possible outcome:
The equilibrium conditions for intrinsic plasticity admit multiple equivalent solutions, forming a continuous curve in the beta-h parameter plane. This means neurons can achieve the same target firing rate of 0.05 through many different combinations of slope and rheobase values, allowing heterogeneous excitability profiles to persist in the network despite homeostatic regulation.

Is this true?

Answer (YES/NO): YES